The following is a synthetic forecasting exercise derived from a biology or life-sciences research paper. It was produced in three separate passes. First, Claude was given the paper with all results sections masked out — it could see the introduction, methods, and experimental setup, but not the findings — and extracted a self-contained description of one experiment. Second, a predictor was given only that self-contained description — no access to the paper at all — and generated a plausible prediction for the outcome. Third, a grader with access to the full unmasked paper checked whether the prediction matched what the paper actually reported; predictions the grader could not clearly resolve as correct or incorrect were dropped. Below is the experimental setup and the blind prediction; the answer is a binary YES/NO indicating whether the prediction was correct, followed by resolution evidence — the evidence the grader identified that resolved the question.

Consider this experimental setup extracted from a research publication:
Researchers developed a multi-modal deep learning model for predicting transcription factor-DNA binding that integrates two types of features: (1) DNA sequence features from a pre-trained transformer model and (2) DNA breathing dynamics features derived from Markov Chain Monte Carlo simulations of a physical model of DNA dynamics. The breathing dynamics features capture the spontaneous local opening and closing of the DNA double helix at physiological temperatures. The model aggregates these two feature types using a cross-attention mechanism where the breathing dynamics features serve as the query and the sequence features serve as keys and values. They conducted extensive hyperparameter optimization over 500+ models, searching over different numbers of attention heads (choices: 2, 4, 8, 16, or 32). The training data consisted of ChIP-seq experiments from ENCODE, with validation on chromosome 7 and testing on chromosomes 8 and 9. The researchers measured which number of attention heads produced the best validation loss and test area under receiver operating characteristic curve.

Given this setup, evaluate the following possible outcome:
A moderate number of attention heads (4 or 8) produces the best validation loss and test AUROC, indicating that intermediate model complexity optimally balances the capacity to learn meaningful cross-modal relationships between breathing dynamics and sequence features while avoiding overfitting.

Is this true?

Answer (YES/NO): NO